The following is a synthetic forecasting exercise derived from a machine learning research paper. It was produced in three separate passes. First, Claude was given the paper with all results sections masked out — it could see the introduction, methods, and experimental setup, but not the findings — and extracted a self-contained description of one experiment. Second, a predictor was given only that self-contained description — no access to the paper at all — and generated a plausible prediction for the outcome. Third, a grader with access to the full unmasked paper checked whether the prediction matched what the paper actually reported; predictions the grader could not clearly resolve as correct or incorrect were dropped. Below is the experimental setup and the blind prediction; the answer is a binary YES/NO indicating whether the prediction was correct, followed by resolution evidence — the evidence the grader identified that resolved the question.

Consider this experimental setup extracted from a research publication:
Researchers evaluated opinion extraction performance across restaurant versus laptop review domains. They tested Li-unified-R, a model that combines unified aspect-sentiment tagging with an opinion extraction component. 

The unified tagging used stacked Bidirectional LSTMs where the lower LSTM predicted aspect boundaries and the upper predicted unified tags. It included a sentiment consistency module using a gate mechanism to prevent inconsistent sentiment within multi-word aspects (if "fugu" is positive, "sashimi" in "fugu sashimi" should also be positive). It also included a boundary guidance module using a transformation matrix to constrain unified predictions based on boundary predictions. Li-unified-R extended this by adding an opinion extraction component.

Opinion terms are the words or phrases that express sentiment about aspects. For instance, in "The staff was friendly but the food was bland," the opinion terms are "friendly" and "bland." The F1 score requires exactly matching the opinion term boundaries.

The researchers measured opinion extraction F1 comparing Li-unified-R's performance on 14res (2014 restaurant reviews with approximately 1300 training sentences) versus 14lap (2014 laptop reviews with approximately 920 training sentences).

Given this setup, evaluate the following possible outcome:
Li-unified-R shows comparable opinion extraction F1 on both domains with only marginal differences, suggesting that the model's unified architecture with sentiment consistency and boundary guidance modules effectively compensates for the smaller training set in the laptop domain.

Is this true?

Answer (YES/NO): NO